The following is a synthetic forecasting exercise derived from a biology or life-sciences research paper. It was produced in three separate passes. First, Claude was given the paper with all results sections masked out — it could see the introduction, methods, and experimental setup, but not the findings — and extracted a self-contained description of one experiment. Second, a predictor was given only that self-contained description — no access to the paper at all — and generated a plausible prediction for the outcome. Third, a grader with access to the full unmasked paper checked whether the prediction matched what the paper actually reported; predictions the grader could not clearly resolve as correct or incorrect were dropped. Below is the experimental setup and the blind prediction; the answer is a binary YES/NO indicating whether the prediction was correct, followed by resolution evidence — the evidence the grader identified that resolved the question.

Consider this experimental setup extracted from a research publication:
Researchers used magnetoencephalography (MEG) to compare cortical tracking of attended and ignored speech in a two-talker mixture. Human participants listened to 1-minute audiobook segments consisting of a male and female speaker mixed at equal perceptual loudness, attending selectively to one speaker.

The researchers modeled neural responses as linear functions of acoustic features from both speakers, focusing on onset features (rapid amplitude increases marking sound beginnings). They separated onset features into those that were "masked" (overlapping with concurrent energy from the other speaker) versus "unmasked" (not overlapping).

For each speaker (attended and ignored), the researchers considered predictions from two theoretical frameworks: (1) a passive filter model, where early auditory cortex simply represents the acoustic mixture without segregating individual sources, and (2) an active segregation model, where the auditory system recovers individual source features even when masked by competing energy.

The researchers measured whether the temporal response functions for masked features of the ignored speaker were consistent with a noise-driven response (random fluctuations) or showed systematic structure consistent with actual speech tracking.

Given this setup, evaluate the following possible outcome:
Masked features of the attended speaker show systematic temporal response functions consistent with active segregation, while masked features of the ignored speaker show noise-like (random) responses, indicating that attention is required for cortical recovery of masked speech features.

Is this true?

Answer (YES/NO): NO